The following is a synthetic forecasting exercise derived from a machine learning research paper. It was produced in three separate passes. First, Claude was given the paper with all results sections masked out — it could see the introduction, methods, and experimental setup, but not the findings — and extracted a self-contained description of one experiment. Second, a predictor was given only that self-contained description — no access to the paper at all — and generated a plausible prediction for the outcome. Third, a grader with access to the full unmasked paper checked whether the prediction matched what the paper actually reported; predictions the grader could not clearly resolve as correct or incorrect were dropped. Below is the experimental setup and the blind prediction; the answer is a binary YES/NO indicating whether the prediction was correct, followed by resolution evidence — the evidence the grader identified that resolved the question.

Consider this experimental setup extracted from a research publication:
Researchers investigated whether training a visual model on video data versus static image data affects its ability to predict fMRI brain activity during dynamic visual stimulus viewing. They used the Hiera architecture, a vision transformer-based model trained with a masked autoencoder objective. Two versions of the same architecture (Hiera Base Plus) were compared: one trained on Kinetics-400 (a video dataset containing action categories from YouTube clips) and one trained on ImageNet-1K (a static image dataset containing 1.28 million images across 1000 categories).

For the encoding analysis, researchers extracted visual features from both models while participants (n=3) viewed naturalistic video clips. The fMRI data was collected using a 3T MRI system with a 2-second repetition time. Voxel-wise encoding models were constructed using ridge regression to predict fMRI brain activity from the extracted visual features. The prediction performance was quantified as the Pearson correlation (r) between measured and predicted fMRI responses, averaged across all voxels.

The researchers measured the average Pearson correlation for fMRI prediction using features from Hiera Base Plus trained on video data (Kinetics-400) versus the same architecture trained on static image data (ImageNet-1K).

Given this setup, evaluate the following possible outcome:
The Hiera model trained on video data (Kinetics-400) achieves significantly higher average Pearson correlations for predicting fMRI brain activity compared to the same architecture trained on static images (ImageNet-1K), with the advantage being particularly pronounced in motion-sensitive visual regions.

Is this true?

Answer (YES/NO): NO